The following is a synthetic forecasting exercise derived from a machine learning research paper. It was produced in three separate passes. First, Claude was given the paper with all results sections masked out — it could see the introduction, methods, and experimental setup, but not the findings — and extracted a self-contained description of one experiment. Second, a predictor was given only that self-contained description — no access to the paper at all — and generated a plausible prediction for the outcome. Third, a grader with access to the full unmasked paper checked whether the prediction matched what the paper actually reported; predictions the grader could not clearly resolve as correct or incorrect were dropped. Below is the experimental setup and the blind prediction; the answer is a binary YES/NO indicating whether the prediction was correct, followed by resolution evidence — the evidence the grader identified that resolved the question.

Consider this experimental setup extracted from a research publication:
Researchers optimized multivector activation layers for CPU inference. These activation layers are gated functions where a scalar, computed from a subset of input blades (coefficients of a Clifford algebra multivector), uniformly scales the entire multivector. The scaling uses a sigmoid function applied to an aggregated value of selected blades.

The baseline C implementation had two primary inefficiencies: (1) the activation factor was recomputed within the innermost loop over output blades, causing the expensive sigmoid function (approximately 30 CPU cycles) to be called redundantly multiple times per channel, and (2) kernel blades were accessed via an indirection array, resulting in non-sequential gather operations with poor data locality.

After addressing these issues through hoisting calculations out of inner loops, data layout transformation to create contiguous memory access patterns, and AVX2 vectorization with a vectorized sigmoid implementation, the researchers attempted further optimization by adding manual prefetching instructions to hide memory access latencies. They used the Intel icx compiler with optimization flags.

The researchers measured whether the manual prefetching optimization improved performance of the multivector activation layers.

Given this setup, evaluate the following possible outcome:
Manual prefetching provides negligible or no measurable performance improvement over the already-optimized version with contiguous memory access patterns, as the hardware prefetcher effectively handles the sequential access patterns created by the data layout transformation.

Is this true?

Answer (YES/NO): YES